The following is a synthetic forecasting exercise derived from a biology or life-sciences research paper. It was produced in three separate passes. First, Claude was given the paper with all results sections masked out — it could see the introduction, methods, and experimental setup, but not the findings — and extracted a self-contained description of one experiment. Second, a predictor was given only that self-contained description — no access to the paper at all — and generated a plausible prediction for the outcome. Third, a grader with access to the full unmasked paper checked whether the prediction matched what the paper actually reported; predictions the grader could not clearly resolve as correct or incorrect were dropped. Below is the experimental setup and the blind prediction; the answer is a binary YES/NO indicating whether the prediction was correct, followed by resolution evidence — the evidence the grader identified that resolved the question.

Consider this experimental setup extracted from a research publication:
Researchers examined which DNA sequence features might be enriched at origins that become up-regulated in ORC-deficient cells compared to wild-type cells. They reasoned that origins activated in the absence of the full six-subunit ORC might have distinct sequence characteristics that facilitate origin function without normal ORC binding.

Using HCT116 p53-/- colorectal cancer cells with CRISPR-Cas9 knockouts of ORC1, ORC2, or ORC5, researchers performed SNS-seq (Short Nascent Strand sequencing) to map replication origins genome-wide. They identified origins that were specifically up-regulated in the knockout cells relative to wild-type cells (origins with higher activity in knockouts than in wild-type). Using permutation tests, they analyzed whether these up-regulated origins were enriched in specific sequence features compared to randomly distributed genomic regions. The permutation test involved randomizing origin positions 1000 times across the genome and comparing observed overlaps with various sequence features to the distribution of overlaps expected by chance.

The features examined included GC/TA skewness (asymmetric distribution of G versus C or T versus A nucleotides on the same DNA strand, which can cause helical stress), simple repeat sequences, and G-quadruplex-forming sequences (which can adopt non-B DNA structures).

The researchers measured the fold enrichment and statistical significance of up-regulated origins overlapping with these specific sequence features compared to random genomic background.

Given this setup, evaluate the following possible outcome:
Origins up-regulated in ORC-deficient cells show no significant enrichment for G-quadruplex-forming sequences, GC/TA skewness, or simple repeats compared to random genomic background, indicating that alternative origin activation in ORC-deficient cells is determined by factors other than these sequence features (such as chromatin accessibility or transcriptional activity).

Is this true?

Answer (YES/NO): NO